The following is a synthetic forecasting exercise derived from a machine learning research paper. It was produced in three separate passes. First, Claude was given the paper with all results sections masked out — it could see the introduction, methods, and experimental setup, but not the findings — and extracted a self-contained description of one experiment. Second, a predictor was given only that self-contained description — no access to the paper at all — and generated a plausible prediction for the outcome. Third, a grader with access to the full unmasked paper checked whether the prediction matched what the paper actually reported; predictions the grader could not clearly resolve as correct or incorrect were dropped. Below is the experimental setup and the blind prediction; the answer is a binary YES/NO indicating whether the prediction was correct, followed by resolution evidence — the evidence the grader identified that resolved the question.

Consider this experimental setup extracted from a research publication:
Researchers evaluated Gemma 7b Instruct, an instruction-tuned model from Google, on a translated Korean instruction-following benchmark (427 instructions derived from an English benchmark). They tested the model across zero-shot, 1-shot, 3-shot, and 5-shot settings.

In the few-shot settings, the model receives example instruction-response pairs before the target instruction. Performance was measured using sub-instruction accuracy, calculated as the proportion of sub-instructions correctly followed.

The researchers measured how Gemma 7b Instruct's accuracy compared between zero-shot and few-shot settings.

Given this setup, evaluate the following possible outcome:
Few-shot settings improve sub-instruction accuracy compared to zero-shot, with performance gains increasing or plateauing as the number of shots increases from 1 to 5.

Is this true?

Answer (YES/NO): NO